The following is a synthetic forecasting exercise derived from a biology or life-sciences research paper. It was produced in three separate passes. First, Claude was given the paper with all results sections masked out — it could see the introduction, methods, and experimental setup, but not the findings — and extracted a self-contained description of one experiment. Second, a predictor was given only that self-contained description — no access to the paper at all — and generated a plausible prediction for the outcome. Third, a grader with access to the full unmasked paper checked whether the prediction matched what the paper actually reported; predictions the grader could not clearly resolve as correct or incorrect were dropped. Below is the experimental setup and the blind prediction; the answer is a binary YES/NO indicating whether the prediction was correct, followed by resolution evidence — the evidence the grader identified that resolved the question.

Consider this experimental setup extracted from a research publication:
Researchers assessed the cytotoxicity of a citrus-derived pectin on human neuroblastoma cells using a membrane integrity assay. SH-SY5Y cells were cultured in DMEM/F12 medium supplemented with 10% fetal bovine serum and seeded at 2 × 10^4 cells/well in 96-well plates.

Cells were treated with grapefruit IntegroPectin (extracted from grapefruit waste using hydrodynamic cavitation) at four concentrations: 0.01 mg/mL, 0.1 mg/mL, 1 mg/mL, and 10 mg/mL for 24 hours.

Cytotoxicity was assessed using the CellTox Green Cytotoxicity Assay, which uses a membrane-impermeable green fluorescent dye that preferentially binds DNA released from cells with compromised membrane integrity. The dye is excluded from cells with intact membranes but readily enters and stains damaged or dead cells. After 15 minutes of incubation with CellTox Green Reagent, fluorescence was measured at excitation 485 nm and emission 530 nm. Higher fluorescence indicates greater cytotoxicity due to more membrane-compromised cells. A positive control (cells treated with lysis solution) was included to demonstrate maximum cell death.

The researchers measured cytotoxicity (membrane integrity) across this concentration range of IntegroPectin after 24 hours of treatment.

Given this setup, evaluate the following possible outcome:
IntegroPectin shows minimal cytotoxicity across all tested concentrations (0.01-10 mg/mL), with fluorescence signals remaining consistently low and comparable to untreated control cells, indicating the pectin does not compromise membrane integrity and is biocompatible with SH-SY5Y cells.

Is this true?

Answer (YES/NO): NO